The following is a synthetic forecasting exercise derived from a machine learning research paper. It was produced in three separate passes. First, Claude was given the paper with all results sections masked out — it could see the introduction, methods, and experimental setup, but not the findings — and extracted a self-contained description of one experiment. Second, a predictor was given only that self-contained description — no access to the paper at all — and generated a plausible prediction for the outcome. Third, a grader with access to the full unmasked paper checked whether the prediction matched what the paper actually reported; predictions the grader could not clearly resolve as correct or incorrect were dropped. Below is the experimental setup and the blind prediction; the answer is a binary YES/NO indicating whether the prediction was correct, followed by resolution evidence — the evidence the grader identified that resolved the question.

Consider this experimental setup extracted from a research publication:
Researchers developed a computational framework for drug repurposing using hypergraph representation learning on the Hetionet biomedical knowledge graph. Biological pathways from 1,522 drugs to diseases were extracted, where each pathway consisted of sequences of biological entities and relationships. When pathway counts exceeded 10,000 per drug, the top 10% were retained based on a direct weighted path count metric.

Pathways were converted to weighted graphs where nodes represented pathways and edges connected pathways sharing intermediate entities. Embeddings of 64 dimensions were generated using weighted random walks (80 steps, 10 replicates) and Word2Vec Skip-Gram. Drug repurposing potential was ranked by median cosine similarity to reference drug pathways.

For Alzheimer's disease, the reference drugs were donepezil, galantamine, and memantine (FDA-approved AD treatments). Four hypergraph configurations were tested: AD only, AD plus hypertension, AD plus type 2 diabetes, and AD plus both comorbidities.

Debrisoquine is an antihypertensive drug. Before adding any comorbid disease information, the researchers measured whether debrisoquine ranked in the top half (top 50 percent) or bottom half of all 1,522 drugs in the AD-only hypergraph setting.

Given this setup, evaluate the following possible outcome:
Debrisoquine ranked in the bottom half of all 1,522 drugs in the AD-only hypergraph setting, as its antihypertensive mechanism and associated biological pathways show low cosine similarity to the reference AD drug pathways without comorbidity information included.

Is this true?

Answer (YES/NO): YES